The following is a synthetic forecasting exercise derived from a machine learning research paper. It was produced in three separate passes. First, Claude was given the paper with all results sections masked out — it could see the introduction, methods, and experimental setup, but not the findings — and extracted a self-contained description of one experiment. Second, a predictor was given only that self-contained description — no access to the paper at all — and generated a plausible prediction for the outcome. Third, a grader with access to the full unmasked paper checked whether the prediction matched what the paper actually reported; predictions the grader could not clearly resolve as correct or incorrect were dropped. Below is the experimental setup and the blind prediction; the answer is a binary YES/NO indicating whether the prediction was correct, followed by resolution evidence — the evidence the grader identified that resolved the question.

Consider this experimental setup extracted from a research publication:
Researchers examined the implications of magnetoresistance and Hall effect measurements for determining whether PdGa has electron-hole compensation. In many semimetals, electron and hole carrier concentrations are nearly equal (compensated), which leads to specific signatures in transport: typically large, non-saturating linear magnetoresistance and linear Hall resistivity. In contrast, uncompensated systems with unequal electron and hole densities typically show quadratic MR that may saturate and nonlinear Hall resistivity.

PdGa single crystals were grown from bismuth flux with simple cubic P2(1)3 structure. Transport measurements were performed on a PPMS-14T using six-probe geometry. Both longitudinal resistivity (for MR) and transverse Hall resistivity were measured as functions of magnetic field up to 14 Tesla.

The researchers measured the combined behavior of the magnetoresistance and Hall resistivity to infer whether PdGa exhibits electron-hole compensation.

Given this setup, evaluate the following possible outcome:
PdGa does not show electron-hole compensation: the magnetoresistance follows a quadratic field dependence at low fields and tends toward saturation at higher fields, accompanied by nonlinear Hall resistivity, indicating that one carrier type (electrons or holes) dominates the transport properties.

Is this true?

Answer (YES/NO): NO